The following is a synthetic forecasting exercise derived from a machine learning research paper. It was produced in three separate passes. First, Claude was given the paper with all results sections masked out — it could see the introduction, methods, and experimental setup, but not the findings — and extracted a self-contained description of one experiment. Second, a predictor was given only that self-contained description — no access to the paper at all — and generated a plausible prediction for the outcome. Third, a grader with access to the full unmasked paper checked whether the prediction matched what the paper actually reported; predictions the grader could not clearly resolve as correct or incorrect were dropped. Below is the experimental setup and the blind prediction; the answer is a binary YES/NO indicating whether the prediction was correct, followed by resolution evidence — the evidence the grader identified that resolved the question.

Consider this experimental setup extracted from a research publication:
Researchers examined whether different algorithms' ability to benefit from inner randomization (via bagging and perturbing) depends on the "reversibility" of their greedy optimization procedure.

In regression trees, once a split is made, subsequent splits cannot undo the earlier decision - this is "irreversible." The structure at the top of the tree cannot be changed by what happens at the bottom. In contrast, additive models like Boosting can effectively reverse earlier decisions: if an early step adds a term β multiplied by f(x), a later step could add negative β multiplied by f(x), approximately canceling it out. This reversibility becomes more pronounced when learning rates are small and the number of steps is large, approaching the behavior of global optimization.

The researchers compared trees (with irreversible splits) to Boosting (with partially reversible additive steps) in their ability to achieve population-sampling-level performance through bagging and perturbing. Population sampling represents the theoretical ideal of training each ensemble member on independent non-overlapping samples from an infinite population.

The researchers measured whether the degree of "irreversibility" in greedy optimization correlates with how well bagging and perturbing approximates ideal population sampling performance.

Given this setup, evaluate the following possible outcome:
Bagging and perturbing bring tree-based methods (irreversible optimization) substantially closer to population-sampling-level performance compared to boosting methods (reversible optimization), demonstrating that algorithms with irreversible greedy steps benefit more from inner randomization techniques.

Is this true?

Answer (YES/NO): YES